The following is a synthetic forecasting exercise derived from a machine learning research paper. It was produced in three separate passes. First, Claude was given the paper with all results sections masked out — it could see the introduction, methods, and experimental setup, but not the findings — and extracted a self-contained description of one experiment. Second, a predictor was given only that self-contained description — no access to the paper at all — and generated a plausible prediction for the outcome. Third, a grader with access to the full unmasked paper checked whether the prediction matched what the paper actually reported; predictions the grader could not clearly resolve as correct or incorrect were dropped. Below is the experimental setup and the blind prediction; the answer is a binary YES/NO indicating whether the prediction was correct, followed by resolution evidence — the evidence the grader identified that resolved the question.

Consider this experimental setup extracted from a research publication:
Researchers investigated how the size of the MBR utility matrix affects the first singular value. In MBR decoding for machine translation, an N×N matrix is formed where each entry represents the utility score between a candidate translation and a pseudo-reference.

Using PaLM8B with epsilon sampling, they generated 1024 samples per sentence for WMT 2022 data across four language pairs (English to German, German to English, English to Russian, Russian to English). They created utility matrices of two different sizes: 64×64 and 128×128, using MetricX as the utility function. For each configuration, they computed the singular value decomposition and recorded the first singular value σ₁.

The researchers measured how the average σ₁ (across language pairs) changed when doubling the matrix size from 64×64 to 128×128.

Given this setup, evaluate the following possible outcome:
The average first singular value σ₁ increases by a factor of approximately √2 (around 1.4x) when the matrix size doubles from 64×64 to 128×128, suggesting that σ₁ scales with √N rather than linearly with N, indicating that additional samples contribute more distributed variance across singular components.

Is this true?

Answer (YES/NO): NO